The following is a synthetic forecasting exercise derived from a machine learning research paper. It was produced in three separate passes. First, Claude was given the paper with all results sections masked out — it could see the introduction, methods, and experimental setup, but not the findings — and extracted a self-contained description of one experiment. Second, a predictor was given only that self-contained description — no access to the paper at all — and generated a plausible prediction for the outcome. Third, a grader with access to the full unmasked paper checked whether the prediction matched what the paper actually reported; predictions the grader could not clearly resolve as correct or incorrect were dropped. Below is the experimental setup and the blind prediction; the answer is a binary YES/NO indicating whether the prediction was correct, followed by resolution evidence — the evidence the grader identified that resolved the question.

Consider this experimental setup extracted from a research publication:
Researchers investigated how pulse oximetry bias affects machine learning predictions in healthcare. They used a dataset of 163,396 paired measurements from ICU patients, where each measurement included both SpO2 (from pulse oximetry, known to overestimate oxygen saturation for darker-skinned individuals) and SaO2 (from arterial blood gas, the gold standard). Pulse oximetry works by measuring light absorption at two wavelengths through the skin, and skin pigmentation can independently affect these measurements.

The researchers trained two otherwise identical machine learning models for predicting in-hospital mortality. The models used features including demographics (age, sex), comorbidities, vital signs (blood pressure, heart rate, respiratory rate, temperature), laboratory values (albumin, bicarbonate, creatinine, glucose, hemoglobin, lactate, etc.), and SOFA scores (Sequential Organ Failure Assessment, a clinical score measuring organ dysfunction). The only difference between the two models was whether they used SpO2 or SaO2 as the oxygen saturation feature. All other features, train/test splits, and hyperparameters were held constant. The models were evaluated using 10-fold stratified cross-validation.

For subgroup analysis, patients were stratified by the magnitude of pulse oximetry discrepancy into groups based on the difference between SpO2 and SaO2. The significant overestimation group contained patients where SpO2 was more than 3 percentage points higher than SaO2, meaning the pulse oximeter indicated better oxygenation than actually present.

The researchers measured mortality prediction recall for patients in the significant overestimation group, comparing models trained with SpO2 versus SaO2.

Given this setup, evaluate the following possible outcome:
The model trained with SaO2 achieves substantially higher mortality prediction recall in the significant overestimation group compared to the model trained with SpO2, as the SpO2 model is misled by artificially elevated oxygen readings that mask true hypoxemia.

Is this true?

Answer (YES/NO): YES